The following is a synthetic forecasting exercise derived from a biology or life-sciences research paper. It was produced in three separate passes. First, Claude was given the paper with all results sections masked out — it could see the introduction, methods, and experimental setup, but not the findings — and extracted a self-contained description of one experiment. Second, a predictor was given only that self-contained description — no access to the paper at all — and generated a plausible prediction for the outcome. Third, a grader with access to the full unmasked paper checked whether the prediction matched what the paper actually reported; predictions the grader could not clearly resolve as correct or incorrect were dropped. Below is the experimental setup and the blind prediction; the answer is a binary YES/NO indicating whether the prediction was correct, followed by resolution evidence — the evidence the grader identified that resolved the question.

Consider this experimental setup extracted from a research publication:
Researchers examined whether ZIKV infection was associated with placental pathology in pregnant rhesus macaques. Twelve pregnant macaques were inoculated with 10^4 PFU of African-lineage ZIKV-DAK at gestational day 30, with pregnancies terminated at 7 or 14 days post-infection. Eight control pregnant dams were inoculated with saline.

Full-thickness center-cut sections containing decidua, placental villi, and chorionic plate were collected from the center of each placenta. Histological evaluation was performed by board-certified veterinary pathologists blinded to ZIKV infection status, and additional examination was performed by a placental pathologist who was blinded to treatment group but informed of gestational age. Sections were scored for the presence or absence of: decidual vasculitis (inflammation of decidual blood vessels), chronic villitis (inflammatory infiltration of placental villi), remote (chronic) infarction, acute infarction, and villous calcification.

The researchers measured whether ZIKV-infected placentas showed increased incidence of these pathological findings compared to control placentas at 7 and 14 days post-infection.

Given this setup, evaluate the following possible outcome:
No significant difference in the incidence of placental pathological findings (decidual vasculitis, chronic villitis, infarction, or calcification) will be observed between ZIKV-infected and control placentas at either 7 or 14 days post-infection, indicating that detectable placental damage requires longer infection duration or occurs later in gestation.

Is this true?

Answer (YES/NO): NO